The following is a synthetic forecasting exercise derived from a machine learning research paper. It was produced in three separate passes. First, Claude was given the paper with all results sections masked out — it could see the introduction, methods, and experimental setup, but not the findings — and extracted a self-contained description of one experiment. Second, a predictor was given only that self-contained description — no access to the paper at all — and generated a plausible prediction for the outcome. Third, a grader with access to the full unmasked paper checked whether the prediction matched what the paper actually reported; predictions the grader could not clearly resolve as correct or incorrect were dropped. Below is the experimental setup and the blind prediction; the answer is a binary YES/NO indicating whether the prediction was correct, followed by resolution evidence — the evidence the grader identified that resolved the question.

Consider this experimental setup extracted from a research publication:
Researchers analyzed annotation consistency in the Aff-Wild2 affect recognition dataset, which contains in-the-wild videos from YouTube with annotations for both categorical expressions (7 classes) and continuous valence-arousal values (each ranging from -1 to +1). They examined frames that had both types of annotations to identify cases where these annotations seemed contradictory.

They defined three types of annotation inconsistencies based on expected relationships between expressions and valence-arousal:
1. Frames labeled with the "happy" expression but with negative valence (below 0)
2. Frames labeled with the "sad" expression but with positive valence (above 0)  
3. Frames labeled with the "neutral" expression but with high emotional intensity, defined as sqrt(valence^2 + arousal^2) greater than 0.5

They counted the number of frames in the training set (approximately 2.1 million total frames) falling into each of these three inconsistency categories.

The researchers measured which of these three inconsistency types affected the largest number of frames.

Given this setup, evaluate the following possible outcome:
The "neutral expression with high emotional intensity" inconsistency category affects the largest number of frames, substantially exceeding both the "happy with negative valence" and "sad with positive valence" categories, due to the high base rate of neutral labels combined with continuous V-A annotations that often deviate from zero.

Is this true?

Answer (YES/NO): YES